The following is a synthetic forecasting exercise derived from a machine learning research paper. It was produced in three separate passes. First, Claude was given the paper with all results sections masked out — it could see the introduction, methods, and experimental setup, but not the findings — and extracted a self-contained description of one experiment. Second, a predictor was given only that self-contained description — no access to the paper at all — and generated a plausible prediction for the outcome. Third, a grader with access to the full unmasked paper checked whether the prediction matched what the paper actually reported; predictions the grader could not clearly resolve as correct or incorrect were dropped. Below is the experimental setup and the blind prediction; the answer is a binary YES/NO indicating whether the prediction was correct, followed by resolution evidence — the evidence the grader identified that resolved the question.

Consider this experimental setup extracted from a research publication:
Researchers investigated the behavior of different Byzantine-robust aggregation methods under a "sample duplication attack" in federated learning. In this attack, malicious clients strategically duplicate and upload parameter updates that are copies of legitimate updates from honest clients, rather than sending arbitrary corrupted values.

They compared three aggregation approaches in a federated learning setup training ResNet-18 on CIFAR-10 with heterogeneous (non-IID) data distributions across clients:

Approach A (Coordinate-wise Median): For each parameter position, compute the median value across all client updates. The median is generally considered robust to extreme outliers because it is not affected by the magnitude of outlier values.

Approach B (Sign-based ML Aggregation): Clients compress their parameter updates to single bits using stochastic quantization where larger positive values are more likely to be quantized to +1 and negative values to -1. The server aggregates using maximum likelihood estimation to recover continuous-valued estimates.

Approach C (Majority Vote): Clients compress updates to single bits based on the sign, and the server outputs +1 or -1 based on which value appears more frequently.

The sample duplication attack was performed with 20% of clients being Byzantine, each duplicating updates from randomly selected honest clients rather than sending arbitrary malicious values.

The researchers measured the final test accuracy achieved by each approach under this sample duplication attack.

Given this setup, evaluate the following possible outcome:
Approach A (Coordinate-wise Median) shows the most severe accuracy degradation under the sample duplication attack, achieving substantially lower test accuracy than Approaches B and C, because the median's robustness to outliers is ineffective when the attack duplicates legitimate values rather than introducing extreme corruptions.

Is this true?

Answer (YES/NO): NO